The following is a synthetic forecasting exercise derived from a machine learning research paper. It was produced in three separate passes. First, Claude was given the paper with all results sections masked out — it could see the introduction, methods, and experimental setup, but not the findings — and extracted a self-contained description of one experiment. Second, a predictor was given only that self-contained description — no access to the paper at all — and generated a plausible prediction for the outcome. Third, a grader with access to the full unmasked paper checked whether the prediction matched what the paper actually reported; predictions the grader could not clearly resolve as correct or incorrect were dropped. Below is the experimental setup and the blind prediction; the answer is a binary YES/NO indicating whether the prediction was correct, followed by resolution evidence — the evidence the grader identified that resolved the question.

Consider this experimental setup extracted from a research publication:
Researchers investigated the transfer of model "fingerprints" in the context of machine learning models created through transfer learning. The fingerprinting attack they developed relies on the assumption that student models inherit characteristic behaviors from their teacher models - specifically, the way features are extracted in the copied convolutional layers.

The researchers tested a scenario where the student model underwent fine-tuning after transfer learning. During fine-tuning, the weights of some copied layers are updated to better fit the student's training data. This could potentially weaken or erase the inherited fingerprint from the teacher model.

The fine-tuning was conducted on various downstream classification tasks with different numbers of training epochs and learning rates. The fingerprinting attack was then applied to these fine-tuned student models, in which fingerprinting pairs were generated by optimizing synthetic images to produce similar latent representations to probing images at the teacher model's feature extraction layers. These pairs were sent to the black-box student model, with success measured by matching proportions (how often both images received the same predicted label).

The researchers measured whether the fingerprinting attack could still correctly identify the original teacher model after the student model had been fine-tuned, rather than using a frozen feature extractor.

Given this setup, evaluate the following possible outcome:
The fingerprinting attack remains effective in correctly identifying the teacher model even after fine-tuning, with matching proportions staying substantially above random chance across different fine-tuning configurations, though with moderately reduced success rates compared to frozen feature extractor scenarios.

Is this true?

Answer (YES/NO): NO